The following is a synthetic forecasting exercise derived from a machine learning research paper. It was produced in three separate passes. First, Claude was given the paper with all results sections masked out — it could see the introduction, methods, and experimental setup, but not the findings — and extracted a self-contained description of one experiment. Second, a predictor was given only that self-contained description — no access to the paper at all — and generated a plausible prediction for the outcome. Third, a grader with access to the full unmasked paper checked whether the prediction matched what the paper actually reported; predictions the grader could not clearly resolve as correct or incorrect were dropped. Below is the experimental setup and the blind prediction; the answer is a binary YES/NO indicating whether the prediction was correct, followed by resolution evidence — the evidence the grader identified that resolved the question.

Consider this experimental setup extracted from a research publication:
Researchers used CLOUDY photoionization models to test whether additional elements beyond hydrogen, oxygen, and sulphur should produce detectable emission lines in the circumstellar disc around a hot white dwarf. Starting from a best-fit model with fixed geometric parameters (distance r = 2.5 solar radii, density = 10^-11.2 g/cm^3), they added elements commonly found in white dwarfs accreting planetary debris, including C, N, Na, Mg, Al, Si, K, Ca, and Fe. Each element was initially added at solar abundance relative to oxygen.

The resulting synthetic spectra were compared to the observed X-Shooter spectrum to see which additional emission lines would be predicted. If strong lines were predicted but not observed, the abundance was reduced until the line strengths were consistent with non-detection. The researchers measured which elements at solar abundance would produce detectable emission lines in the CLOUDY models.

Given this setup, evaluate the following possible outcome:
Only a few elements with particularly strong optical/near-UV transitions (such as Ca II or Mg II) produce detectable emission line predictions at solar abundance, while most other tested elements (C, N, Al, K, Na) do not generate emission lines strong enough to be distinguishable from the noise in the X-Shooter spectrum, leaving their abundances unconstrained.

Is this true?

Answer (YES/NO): NO